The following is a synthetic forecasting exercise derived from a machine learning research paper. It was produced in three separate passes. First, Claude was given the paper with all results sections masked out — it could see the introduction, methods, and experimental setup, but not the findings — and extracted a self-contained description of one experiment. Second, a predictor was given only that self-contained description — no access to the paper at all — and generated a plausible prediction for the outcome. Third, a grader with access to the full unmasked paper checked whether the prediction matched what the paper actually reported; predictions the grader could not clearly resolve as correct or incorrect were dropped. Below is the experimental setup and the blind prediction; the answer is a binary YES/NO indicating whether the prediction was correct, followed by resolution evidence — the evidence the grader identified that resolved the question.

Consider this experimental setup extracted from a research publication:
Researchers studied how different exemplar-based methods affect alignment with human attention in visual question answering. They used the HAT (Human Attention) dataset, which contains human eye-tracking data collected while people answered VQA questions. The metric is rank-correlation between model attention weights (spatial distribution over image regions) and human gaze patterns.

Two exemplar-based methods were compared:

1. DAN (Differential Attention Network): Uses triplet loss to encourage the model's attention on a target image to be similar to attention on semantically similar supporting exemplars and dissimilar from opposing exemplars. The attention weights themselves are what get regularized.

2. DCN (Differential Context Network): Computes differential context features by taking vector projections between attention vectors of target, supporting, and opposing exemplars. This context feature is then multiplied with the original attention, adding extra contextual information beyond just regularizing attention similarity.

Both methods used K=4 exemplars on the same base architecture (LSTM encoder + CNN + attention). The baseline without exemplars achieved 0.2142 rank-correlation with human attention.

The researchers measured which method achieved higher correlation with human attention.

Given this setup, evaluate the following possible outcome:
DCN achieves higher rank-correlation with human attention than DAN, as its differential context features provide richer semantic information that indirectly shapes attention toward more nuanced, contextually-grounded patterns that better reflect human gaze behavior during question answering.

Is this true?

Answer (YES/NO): YES